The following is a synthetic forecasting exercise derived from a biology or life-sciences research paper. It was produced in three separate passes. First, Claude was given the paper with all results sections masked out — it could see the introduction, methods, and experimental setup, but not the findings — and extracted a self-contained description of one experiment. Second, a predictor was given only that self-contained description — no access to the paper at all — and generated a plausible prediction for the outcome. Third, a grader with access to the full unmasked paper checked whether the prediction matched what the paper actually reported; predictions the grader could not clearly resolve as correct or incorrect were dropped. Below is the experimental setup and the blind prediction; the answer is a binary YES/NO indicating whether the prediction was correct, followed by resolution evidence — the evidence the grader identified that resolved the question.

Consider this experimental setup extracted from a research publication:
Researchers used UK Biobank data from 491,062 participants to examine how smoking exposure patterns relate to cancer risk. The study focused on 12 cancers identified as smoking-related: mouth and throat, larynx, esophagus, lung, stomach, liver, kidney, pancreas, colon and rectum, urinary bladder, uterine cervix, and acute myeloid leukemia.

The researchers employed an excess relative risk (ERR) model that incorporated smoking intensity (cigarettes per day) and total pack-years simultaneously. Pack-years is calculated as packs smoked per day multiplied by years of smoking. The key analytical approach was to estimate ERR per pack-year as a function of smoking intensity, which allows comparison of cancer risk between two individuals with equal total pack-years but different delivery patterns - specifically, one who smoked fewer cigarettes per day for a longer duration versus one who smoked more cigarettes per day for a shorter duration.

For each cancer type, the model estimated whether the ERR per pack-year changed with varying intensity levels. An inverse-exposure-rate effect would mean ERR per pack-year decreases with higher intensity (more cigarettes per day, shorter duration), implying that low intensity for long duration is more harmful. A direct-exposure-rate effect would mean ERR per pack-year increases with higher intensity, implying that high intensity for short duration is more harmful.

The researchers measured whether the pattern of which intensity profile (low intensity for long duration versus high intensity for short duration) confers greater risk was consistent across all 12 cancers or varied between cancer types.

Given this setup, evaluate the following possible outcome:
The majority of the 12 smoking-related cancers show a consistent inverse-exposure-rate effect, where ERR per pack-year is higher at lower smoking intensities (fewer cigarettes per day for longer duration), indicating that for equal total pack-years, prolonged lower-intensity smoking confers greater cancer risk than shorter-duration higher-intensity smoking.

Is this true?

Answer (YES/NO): NO